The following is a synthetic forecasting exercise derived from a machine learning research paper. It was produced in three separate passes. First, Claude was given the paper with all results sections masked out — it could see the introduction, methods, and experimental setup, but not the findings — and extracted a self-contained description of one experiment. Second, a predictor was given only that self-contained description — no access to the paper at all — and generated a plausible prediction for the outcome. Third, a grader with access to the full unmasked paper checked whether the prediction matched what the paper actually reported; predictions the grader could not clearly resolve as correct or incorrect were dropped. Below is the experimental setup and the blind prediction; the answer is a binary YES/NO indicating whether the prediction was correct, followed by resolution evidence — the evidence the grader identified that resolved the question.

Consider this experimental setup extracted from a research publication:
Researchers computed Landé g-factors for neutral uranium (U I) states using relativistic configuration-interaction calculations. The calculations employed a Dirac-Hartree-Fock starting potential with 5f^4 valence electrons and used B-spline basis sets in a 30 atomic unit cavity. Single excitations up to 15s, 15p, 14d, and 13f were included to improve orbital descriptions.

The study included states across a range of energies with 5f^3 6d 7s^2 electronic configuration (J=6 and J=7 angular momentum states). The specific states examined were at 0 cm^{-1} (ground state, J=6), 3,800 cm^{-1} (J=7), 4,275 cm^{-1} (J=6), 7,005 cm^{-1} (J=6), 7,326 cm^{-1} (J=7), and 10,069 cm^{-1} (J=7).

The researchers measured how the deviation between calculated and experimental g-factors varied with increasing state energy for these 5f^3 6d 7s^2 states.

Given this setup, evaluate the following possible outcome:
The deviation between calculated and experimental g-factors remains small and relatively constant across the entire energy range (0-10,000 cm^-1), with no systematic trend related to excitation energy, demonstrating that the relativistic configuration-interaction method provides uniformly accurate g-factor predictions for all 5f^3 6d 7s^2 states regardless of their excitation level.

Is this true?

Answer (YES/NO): NO